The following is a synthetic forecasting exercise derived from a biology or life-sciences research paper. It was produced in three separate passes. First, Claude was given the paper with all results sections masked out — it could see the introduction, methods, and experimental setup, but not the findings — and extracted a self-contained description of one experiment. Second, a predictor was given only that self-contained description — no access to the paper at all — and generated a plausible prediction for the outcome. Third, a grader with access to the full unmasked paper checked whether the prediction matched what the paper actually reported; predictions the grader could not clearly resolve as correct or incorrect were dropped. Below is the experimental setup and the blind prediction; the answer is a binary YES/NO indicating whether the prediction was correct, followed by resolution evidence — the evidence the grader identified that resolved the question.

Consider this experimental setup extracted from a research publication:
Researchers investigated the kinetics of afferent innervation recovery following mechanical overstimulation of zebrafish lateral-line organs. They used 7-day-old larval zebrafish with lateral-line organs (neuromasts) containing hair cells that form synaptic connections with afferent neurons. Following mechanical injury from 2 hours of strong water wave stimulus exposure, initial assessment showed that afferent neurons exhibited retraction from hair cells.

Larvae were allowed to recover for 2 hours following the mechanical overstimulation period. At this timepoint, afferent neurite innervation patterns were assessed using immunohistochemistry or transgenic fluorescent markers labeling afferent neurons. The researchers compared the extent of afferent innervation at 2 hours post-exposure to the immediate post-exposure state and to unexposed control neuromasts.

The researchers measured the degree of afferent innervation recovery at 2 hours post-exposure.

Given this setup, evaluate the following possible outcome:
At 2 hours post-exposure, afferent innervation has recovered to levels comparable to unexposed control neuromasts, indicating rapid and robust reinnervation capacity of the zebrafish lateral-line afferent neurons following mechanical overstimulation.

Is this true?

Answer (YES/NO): NO